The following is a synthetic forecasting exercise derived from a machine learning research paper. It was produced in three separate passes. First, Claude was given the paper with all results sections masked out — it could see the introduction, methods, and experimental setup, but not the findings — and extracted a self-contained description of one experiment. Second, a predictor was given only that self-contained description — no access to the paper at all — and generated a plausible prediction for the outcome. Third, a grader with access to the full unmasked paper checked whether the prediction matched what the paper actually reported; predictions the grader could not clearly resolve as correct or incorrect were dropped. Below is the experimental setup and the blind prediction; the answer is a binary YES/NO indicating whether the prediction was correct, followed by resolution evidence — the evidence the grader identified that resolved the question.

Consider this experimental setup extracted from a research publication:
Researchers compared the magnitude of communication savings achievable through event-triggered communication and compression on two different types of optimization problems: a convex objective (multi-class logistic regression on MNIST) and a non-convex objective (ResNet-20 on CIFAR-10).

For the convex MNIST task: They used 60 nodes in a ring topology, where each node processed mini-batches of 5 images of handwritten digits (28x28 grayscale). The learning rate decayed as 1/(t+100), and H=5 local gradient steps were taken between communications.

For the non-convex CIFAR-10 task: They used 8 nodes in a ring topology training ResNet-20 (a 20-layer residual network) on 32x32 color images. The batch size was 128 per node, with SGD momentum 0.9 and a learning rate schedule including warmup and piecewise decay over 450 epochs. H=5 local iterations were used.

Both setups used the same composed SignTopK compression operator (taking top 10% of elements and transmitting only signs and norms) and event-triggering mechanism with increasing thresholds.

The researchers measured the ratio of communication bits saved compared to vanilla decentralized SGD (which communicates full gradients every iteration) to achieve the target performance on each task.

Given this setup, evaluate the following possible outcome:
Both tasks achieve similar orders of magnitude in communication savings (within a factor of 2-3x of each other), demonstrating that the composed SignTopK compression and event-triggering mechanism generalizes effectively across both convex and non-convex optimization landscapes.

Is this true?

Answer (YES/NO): NO